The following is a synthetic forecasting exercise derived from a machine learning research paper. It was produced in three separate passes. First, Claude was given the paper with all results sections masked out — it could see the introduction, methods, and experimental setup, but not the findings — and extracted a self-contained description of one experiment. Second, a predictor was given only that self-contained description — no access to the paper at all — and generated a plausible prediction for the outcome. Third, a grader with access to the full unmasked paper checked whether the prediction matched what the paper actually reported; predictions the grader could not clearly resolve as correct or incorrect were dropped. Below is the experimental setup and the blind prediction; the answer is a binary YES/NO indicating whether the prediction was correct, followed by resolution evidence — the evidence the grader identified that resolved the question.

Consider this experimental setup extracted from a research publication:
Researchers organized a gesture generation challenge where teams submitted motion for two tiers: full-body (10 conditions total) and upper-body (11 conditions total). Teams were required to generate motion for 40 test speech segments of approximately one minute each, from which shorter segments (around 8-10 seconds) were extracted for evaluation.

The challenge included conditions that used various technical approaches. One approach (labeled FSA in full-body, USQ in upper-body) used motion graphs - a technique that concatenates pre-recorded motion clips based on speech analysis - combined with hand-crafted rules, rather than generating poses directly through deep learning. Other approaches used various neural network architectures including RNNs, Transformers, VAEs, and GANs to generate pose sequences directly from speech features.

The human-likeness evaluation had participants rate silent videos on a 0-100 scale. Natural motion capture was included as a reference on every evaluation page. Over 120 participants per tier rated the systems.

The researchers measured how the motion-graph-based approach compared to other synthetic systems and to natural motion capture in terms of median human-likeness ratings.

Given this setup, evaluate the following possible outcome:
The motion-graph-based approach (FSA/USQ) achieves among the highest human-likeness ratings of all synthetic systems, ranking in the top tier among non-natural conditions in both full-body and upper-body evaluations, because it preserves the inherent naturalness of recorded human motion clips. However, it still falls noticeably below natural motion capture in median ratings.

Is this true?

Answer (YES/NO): NO